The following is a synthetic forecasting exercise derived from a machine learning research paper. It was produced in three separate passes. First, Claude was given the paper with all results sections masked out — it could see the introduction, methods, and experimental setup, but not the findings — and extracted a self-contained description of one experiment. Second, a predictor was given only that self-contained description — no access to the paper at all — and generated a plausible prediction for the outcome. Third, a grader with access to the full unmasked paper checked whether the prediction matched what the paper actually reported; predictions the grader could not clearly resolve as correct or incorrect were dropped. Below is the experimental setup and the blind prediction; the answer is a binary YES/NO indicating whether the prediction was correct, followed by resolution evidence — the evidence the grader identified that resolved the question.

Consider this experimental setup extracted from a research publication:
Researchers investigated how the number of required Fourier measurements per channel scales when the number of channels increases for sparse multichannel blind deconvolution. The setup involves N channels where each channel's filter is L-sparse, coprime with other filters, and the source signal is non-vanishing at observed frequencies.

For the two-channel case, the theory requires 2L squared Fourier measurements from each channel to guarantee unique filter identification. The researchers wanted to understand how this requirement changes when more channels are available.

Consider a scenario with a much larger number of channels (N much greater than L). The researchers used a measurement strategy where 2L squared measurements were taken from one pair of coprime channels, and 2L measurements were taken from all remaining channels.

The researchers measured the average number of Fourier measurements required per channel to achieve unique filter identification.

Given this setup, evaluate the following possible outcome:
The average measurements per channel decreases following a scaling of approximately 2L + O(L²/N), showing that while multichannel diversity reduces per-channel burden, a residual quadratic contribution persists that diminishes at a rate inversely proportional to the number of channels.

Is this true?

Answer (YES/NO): YES